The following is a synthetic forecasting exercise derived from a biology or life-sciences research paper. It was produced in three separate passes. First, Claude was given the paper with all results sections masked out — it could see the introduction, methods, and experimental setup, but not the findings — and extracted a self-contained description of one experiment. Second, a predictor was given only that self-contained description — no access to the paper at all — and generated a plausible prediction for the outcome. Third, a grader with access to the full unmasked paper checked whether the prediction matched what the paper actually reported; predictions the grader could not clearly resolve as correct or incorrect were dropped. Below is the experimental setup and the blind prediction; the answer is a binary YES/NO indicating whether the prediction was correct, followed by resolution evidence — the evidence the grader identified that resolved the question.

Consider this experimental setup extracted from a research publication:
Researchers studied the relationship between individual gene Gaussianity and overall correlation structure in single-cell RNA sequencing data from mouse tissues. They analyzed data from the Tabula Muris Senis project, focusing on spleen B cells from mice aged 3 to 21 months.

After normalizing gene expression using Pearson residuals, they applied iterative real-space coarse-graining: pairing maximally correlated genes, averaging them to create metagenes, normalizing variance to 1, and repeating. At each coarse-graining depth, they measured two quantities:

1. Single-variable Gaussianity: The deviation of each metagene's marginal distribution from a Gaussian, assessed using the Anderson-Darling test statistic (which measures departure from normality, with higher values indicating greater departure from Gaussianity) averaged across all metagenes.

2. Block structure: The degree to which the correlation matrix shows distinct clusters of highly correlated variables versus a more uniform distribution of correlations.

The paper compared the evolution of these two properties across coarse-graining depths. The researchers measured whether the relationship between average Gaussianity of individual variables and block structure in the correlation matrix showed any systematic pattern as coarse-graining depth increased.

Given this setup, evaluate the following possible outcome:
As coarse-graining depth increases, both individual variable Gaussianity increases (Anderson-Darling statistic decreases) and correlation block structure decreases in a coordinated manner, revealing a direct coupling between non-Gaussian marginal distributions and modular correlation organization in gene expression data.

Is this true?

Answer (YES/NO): NO